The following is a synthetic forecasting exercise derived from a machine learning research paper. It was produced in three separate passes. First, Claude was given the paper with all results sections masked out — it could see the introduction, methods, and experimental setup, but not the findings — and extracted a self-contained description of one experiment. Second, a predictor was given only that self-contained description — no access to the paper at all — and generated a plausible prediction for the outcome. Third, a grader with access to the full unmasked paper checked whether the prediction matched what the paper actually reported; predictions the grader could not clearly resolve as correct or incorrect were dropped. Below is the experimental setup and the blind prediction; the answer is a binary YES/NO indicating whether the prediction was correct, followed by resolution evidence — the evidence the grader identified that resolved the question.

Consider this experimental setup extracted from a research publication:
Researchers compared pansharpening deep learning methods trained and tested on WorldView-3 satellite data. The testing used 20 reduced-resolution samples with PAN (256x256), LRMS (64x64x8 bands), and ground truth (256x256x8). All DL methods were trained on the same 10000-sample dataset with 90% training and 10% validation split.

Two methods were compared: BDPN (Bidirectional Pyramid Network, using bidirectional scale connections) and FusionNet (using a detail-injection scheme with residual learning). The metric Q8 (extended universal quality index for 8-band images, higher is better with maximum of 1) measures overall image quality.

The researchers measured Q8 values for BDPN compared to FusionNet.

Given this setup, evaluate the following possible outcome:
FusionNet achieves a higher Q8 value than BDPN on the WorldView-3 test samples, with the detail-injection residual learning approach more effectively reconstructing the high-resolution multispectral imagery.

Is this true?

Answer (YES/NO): YES